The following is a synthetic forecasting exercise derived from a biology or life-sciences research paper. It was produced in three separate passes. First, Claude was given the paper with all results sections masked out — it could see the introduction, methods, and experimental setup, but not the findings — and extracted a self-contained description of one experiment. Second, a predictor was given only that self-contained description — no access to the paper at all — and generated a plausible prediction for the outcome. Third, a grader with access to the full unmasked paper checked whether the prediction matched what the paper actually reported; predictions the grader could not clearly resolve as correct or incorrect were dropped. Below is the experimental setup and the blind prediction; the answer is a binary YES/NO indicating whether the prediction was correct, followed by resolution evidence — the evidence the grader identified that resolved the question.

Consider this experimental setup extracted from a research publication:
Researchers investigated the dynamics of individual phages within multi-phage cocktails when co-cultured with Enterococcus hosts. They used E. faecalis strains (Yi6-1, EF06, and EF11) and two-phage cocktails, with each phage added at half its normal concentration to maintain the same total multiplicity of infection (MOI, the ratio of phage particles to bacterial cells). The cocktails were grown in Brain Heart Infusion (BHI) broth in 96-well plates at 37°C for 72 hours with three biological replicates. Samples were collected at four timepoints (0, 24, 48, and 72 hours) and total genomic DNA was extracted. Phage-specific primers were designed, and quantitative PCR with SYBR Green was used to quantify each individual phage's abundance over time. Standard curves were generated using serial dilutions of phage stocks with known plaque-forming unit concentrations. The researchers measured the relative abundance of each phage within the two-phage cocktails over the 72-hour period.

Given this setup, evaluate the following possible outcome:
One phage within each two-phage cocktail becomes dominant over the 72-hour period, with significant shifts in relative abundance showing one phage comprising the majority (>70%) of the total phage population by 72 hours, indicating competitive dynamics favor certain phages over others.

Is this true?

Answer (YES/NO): NO